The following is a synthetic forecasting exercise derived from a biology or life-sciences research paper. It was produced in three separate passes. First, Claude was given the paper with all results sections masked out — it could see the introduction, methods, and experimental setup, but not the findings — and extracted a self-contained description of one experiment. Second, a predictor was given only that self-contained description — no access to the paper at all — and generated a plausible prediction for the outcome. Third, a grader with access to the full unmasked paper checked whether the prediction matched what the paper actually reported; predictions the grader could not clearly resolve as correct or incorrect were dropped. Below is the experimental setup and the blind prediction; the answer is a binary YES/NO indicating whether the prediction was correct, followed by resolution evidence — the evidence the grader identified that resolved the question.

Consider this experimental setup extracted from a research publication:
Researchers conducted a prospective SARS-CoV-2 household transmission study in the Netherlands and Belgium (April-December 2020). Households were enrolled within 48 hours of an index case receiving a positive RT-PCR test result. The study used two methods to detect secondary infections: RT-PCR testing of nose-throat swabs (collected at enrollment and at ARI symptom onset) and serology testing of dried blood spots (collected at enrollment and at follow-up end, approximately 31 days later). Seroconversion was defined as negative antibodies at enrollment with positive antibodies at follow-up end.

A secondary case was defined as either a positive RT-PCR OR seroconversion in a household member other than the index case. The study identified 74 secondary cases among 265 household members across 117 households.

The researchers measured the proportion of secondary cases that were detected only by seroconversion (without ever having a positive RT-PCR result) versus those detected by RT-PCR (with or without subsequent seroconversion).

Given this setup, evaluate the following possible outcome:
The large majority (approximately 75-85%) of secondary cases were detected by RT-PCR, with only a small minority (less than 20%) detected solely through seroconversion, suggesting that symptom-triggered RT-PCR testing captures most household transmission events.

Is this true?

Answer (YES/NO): NO